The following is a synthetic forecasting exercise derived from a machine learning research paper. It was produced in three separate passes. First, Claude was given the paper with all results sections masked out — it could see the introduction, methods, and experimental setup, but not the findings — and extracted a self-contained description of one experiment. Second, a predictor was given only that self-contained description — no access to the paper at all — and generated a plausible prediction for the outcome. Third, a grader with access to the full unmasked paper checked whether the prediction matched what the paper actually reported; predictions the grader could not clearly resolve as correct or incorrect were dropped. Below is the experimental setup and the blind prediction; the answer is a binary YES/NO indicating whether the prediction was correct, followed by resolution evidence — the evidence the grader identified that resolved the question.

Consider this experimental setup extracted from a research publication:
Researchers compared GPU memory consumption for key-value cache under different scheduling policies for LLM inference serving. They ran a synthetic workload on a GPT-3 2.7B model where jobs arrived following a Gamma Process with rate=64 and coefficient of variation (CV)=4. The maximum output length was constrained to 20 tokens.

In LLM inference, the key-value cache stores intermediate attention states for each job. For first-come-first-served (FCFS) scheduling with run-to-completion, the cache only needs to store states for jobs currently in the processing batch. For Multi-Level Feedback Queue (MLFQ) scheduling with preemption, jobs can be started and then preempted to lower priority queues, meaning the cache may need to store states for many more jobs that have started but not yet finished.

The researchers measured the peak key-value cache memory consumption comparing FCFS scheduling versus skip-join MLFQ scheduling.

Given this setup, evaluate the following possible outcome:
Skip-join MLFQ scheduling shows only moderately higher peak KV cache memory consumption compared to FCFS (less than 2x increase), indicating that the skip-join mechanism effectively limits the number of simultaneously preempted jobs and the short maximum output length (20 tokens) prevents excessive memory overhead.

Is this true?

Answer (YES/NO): NO